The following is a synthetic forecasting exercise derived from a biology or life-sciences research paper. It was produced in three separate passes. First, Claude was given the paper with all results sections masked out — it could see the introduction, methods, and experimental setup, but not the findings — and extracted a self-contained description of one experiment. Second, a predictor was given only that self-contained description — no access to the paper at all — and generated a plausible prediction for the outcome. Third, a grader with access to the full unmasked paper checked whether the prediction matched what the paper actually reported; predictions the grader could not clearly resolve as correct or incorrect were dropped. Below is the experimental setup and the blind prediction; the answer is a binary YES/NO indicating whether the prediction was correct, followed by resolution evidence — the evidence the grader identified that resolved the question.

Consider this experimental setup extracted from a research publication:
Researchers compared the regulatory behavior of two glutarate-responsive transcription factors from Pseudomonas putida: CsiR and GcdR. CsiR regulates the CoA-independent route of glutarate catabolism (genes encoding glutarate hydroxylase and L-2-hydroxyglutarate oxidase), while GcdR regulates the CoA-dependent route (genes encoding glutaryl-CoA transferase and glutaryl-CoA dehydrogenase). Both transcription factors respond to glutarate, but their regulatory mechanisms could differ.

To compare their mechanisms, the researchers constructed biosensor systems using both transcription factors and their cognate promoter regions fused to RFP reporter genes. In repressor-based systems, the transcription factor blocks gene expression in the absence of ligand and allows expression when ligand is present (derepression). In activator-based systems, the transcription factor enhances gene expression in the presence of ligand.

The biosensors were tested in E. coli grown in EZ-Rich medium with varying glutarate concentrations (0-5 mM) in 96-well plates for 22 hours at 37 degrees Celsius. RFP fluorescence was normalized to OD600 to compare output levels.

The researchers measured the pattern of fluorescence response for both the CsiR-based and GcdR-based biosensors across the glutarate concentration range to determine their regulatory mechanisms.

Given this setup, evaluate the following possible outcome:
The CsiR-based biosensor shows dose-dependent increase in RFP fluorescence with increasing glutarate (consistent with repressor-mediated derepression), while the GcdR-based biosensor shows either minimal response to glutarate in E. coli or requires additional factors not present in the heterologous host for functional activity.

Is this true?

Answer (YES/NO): NO